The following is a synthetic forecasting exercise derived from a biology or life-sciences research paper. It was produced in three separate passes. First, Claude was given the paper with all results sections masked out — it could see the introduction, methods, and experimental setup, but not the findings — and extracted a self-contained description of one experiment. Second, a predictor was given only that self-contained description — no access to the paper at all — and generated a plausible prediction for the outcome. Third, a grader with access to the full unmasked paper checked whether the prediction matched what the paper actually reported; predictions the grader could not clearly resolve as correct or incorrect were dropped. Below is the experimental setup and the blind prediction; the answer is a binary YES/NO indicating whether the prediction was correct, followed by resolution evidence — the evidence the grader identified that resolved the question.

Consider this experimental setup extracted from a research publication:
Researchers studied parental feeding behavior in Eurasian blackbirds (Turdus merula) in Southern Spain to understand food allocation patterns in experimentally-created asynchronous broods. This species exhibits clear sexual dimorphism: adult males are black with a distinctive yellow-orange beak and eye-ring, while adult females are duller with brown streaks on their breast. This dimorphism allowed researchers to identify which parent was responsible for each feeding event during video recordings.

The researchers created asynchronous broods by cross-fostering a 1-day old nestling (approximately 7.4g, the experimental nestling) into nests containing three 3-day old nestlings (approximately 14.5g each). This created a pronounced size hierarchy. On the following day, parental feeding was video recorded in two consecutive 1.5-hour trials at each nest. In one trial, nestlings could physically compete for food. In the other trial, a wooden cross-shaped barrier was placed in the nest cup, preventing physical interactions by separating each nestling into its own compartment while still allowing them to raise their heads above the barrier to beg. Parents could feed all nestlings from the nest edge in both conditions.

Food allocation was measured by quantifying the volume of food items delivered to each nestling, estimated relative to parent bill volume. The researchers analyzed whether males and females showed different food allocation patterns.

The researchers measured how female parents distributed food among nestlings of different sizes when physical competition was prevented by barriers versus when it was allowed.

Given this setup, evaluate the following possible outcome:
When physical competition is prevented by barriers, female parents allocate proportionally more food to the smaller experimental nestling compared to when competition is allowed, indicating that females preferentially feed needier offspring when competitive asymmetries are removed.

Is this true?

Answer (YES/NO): NO